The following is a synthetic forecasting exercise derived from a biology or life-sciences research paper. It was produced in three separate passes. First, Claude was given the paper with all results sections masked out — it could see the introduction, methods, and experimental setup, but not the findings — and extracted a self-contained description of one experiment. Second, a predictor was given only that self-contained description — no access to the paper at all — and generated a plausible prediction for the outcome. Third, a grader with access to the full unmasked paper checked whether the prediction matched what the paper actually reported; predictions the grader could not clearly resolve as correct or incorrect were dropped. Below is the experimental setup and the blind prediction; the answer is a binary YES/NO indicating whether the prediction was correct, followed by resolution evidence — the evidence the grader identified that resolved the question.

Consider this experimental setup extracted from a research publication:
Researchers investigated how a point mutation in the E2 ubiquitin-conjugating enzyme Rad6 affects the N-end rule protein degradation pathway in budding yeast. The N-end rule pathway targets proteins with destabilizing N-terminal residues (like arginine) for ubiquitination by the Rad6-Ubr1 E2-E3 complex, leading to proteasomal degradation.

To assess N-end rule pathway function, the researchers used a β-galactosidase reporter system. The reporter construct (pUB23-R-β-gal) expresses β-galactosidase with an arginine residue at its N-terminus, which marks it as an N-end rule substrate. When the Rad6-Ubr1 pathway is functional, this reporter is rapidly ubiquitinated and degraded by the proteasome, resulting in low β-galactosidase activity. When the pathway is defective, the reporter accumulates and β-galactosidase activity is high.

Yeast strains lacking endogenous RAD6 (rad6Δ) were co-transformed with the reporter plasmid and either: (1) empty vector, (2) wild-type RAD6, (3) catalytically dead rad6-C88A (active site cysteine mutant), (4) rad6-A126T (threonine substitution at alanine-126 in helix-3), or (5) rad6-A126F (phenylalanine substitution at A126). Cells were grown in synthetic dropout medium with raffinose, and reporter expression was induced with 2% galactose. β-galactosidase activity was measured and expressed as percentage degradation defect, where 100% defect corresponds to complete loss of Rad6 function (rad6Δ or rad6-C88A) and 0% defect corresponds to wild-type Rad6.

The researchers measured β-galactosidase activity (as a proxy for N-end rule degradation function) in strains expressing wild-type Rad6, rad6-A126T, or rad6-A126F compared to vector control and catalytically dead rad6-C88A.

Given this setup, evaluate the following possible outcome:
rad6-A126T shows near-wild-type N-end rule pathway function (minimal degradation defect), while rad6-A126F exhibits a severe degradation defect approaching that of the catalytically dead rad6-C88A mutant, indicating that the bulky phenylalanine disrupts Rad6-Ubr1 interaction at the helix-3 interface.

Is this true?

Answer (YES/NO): NO